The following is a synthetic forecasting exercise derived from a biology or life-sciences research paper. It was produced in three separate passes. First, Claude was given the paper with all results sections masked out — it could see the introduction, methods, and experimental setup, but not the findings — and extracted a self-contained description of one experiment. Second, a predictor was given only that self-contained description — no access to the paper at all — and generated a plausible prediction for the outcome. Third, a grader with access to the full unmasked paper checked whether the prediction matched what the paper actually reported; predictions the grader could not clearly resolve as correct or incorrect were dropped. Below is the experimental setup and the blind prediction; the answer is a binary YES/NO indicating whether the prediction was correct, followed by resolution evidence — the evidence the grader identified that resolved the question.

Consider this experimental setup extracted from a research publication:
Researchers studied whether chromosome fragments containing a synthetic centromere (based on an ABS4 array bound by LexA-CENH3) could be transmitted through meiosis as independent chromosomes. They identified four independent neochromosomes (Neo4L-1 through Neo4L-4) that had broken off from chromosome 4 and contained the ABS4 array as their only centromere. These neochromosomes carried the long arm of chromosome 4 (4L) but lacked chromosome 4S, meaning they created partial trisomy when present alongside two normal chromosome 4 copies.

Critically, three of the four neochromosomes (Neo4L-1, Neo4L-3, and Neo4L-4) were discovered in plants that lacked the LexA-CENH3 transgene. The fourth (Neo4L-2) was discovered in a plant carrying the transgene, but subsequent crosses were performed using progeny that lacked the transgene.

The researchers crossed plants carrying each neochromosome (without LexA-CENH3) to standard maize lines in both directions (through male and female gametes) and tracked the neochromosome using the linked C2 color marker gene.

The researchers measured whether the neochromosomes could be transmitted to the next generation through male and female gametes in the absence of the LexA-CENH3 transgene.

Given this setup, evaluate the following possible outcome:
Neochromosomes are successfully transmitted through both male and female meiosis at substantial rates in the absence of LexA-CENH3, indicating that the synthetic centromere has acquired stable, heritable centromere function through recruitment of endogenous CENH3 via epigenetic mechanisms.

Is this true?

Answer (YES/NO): YES